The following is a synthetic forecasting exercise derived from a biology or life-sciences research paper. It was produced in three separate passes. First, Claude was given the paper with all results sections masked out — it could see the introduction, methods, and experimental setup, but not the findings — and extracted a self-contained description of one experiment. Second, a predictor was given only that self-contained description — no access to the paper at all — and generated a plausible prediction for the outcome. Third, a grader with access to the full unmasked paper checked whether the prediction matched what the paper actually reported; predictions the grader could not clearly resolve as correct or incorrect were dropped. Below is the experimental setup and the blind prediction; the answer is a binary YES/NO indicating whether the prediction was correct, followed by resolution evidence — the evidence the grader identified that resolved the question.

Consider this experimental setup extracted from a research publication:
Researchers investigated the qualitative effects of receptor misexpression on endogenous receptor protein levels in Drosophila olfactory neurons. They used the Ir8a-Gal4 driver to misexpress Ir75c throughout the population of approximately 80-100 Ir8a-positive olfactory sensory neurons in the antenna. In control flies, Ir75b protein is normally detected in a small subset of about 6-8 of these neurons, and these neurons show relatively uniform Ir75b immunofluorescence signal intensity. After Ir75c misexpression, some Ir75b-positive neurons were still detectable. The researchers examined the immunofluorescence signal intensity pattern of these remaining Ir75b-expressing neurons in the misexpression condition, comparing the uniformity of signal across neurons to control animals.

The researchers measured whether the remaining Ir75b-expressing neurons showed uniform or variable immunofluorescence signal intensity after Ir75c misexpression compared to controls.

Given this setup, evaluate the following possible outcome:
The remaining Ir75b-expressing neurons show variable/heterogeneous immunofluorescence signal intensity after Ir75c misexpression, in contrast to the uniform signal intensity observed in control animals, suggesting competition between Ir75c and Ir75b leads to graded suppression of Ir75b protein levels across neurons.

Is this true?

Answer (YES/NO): YES